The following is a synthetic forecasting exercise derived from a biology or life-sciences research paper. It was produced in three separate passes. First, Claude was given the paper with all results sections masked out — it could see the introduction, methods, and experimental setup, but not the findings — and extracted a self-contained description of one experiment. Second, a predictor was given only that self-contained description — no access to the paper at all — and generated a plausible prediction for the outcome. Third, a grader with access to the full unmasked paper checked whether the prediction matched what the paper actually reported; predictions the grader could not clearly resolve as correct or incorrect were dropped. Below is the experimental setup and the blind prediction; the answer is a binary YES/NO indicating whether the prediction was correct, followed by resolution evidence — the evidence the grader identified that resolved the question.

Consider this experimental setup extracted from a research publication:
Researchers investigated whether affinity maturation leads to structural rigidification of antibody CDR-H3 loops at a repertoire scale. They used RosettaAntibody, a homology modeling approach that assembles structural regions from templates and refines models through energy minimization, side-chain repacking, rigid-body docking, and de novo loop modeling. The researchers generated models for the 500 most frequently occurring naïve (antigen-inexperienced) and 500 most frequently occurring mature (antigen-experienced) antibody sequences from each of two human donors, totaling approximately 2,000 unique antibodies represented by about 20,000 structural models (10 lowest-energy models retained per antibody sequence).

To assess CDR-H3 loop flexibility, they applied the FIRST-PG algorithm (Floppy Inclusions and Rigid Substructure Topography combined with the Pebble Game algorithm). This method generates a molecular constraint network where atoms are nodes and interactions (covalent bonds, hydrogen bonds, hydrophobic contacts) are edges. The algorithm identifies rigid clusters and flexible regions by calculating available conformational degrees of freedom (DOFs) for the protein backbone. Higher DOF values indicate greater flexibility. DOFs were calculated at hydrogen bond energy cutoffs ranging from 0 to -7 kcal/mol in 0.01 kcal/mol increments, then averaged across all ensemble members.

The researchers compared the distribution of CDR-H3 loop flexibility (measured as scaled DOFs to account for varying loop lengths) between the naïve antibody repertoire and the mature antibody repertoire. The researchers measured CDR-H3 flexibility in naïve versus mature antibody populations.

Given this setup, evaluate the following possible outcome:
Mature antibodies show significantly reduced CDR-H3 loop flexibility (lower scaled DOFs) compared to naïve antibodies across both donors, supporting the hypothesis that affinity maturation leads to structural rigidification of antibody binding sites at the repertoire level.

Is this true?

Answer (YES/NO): NO